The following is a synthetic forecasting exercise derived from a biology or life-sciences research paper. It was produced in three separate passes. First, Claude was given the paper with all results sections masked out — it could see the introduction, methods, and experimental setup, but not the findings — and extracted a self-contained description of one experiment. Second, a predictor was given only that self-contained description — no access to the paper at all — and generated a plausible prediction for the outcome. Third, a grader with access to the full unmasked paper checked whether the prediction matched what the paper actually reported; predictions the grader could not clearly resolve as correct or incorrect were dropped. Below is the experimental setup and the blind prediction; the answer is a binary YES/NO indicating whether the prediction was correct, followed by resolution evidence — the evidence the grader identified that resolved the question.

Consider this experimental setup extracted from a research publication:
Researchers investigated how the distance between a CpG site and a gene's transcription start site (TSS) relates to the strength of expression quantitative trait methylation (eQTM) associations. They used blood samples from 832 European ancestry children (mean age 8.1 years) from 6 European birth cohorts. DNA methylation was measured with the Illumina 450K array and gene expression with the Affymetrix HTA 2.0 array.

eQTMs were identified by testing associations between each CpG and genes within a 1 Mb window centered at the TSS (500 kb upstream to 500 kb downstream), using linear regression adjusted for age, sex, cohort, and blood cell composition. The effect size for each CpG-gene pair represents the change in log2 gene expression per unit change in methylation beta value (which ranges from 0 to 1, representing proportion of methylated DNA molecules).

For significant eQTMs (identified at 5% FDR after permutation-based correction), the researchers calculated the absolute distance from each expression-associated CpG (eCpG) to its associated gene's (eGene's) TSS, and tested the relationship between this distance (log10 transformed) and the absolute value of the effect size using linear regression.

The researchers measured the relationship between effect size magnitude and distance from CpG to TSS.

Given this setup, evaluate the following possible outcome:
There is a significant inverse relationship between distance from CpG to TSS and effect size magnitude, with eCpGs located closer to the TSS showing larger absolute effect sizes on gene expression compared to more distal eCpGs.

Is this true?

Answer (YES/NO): YES